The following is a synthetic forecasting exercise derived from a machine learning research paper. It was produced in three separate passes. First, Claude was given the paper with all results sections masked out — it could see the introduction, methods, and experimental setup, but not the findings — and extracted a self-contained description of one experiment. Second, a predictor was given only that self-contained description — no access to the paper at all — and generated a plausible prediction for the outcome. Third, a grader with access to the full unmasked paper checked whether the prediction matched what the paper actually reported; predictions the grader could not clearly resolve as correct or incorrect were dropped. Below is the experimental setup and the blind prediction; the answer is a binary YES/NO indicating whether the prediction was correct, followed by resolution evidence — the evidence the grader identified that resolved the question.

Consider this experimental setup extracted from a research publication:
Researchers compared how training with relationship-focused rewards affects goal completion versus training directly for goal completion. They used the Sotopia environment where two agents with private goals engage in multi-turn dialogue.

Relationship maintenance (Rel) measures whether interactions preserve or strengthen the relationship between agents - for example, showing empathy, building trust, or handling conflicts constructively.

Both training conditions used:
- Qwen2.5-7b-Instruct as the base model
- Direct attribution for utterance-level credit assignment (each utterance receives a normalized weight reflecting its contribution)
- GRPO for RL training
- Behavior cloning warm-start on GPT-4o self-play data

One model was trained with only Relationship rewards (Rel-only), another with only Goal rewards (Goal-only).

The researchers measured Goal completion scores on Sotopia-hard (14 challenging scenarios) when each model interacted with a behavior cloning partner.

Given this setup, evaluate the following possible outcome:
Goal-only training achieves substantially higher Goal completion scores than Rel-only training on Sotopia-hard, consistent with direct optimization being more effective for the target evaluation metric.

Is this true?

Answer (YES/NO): NO